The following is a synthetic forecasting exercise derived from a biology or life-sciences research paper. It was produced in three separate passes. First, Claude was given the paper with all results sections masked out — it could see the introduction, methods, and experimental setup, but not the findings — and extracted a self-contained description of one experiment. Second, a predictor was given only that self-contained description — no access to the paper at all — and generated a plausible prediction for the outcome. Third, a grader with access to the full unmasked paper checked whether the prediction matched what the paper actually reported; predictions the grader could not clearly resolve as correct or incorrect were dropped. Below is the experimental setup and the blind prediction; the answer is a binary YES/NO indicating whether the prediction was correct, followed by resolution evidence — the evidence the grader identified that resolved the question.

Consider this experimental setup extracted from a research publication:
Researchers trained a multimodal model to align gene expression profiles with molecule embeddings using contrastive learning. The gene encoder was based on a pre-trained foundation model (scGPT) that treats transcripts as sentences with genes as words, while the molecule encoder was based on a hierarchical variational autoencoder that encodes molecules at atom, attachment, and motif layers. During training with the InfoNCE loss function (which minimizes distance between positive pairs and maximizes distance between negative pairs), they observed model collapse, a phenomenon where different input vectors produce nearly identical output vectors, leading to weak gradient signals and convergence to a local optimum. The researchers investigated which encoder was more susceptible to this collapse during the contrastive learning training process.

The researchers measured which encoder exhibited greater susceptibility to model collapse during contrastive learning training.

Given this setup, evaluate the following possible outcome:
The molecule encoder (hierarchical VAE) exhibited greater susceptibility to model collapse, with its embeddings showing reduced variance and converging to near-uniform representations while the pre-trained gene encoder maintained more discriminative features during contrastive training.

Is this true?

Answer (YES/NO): NO